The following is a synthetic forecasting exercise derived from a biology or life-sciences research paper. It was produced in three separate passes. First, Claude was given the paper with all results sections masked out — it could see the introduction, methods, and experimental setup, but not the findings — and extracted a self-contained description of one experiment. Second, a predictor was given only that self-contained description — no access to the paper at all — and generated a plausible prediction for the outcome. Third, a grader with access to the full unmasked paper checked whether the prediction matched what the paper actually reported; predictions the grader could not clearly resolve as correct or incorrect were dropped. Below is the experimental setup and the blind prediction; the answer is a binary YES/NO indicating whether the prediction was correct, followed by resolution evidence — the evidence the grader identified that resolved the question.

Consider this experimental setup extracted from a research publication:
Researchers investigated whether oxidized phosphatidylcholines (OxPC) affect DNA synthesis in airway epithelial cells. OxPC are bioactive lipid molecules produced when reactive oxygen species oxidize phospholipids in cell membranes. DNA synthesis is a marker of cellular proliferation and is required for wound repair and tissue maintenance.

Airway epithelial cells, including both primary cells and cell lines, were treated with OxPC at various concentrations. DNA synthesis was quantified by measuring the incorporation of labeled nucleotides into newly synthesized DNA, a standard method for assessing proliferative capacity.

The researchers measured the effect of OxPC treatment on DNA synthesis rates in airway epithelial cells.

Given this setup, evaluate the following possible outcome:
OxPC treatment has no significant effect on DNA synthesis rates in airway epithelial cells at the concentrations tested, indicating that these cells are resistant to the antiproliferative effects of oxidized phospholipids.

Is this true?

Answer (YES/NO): NO